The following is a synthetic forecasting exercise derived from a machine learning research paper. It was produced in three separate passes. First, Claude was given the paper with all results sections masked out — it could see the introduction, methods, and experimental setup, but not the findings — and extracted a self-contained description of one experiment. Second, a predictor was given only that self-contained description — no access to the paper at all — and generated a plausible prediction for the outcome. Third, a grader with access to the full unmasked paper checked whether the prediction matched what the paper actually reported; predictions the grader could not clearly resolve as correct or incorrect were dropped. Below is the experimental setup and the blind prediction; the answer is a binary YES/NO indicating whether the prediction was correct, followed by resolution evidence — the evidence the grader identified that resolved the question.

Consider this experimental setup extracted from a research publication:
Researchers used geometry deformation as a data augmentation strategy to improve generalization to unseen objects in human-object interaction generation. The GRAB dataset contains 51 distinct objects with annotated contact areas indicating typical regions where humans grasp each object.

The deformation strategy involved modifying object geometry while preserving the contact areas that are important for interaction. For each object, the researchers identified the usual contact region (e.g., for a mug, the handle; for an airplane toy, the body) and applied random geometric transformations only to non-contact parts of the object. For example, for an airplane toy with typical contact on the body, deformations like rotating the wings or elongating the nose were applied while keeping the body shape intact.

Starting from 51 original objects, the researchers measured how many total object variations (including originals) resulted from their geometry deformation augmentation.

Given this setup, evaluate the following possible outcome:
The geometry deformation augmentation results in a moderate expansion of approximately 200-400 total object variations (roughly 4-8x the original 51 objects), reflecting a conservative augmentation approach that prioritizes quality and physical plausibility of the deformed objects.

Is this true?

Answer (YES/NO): YES